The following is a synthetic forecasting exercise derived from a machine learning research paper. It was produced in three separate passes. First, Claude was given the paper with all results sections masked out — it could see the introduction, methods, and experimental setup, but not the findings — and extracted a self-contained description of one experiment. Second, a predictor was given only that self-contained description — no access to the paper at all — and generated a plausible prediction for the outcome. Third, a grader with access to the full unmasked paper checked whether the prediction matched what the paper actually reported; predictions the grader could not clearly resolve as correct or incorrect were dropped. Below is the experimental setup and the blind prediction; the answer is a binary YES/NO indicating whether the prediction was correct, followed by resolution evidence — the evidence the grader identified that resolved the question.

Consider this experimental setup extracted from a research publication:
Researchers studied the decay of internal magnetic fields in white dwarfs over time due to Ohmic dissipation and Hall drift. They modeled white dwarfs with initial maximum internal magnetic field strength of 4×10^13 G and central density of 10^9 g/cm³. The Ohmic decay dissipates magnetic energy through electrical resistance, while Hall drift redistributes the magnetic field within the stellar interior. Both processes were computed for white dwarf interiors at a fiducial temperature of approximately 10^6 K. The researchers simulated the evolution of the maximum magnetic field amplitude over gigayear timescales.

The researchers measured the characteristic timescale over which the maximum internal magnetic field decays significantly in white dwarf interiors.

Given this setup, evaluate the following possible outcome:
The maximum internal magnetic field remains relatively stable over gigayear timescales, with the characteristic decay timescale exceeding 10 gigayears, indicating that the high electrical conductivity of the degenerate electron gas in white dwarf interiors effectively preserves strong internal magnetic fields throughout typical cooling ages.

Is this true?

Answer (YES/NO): YES